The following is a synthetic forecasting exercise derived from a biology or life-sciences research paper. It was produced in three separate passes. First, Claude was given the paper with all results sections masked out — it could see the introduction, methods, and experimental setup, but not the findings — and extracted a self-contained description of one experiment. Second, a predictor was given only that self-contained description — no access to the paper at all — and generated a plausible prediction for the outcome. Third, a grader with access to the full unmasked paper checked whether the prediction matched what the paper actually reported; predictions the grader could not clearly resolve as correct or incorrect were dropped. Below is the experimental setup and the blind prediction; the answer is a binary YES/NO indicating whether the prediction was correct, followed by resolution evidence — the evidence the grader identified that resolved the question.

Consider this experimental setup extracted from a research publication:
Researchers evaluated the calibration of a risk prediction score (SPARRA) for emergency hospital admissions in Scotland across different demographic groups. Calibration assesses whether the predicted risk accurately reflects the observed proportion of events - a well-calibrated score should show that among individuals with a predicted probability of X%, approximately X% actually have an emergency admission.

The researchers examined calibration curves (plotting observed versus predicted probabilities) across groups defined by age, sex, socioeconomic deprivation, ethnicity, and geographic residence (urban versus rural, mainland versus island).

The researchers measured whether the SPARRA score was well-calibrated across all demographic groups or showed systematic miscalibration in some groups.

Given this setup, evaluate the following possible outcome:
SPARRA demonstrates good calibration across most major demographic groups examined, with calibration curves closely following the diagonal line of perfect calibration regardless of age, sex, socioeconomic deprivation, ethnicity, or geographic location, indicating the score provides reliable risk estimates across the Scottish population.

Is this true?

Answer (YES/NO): YES